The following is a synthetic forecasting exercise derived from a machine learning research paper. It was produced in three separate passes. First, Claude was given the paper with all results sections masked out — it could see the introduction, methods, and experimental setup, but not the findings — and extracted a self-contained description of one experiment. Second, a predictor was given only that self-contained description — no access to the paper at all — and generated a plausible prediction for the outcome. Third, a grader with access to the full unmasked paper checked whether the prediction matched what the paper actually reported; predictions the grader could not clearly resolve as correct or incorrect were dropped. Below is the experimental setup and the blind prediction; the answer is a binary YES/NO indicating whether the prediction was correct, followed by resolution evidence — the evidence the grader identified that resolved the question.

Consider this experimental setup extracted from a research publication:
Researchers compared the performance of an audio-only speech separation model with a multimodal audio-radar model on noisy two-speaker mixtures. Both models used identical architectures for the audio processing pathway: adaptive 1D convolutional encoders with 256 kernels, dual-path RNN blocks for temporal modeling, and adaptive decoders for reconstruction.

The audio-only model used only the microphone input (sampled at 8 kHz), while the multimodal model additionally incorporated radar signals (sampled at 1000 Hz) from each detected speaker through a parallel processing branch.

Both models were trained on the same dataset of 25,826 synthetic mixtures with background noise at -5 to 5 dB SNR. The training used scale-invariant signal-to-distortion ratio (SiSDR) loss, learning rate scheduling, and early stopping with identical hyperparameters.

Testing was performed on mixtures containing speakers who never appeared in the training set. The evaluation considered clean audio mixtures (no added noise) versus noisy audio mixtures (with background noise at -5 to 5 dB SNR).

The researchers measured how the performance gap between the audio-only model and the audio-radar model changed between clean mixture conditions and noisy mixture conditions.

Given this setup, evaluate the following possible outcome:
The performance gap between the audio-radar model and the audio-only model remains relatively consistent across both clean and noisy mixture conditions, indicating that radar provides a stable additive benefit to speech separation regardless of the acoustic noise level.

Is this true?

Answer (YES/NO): YES